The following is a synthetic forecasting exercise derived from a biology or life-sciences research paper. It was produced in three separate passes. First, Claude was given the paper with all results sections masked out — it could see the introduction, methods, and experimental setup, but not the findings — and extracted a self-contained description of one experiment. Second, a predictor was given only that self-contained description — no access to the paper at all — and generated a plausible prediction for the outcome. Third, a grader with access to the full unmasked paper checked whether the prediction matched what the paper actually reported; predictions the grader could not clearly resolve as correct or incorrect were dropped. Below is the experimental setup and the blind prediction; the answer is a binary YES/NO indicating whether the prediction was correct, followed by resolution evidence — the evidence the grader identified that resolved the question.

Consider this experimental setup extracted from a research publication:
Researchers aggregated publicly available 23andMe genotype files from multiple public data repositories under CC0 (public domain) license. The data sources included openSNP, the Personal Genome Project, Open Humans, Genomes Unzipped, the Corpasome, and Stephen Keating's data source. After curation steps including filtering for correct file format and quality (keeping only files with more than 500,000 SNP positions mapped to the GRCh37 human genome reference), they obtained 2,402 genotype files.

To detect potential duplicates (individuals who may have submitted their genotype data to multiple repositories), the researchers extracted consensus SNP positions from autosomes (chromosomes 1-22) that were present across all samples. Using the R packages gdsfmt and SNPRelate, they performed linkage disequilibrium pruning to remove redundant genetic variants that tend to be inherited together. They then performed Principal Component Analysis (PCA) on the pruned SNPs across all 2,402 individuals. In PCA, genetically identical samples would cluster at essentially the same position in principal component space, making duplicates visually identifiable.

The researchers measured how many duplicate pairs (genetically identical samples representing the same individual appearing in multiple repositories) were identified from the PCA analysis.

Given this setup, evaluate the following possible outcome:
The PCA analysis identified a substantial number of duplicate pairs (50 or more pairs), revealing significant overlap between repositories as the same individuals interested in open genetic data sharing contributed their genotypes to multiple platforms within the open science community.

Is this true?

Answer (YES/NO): YES